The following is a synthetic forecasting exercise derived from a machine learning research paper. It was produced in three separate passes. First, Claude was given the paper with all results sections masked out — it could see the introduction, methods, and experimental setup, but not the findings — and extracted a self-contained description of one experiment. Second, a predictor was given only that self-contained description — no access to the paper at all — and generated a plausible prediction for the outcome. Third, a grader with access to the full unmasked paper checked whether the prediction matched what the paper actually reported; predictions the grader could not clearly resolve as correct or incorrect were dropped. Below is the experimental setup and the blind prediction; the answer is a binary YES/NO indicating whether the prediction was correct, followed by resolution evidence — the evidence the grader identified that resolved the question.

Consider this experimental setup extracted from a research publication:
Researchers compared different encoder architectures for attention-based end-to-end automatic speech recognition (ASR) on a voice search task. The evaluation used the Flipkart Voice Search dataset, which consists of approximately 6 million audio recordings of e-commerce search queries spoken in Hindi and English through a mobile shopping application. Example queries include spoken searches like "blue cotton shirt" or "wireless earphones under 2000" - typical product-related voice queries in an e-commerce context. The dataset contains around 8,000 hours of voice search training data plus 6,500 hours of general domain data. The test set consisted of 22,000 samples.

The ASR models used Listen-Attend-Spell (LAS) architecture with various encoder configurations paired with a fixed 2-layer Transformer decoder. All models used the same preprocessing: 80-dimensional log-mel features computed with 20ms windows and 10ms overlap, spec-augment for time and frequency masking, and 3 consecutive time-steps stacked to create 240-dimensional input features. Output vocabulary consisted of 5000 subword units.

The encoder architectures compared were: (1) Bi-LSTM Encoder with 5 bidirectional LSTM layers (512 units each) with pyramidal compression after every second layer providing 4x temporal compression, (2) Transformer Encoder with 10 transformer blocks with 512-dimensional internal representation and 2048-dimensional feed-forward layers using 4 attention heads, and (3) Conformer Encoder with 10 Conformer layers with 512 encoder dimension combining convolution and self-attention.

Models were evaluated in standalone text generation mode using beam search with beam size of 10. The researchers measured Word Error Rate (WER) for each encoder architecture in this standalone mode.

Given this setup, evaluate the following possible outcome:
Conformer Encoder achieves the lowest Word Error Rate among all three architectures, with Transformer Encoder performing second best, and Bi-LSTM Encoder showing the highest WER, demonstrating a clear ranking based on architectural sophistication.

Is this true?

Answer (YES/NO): NO